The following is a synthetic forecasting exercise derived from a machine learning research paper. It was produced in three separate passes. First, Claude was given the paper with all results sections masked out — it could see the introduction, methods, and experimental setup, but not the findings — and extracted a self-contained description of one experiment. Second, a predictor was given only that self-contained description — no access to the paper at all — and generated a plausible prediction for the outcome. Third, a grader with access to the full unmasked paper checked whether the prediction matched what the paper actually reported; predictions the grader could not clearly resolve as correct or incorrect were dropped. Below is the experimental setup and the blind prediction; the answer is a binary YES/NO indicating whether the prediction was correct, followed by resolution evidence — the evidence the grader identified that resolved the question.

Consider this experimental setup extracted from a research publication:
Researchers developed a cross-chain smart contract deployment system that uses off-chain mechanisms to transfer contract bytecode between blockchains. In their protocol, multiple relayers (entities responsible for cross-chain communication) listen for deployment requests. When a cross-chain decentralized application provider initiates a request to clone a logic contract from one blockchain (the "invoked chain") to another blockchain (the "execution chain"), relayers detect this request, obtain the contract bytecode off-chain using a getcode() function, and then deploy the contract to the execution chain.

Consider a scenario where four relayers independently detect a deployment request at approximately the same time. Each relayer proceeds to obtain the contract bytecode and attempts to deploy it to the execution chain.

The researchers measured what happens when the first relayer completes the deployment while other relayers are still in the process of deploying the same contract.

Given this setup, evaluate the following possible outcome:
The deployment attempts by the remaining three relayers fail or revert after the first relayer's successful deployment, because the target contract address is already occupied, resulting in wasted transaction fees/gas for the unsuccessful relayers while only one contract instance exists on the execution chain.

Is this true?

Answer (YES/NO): NO